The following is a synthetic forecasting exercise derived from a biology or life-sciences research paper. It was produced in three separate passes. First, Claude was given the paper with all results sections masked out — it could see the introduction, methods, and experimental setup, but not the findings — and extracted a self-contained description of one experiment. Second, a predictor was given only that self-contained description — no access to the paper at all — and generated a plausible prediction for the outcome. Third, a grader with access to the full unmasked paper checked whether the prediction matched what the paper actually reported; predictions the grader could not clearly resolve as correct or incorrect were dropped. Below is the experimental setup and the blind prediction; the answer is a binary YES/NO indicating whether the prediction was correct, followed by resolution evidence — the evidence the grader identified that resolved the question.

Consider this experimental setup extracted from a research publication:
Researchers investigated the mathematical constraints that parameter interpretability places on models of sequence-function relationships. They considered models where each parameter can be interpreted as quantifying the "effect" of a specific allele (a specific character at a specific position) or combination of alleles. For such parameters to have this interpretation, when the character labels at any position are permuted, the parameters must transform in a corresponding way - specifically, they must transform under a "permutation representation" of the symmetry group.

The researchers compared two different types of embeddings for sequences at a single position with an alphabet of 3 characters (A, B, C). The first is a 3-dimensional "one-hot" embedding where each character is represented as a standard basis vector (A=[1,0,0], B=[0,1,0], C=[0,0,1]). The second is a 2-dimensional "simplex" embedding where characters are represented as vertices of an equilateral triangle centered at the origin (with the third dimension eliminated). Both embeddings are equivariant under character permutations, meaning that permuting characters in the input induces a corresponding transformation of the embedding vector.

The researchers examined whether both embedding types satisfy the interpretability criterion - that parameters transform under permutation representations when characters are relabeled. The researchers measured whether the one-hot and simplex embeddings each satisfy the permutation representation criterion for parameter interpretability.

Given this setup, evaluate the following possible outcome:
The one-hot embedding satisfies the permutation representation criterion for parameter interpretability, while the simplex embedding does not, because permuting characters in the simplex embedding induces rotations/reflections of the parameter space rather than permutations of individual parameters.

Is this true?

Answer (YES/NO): YES